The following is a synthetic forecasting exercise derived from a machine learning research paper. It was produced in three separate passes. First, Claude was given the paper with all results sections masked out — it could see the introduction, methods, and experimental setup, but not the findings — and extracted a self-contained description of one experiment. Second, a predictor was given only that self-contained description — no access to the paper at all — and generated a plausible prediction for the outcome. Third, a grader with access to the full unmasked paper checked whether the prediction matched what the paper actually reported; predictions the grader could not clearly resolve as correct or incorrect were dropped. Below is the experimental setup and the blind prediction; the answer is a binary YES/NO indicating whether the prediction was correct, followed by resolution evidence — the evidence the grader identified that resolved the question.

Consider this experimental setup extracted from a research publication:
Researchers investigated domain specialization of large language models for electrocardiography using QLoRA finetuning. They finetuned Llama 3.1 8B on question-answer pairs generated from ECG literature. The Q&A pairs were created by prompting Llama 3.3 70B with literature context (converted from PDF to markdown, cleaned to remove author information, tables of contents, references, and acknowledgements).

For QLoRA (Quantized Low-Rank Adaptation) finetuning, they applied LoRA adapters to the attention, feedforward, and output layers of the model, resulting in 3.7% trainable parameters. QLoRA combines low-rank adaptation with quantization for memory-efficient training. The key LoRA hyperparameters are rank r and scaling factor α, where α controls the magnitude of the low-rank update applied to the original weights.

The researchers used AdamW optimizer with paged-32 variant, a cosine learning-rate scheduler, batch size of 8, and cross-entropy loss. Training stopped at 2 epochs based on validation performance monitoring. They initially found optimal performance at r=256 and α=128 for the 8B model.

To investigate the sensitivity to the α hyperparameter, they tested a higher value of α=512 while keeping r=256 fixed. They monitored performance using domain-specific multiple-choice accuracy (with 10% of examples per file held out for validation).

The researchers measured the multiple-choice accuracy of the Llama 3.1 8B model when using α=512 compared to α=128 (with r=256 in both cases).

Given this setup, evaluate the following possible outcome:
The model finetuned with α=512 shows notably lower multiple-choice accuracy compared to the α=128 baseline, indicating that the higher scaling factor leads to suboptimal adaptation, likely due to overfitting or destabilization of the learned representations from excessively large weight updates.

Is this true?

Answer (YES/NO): YES